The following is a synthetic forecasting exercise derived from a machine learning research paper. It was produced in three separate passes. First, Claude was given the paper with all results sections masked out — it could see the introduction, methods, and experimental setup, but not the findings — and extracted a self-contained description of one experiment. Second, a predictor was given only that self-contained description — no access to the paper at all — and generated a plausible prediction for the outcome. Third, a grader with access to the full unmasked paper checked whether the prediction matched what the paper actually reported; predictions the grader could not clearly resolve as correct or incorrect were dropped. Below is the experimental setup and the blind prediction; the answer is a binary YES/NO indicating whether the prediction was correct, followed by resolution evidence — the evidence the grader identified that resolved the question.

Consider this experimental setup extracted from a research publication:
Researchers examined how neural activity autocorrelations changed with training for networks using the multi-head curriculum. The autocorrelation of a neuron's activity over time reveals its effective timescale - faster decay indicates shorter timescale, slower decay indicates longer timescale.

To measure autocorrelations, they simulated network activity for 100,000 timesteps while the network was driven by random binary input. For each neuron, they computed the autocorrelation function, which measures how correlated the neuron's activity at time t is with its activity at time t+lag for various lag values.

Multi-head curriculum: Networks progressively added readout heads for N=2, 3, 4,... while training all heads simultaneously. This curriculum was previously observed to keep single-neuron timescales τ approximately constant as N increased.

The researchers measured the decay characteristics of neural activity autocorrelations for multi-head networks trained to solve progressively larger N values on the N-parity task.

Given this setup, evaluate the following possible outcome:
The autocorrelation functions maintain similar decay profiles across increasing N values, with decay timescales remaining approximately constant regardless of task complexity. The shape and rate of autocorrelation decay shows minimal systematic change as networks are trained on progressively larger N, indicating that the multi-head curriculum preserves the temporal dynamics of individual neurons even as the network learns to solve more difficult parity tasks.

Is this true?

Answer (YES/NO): NO